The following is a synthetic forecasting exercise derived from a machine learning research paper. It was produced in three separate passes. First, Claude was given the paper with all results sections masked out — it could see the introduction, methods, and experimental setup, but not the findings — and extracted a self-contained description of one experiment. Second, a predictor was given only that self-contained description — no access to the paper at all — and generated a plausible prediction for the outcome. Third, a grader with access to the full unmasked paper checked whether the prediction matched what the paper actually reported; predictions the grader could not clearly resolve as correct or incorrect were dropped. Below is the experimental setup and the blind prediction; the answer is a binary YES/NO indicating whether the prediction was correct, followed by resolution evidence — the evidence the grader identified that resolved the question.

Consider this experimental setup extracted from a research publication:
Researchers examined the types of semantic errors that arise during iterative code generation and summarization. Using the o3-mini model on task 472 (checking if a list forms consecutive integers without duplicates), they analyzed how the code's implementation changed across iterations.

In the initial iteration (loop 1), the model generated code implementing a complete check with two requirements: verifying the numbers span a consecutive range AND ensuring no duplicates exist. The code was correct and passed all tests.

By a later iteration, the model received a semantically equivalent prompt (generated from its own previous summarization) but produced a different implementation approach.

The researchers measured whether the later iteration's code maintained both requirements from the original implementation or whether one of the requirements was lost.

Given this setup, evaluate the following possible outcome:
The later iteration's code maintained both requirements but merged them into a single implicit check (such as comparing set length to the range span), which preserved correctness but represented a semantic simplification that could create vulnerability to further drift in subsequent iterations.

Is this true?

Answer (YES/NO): NO